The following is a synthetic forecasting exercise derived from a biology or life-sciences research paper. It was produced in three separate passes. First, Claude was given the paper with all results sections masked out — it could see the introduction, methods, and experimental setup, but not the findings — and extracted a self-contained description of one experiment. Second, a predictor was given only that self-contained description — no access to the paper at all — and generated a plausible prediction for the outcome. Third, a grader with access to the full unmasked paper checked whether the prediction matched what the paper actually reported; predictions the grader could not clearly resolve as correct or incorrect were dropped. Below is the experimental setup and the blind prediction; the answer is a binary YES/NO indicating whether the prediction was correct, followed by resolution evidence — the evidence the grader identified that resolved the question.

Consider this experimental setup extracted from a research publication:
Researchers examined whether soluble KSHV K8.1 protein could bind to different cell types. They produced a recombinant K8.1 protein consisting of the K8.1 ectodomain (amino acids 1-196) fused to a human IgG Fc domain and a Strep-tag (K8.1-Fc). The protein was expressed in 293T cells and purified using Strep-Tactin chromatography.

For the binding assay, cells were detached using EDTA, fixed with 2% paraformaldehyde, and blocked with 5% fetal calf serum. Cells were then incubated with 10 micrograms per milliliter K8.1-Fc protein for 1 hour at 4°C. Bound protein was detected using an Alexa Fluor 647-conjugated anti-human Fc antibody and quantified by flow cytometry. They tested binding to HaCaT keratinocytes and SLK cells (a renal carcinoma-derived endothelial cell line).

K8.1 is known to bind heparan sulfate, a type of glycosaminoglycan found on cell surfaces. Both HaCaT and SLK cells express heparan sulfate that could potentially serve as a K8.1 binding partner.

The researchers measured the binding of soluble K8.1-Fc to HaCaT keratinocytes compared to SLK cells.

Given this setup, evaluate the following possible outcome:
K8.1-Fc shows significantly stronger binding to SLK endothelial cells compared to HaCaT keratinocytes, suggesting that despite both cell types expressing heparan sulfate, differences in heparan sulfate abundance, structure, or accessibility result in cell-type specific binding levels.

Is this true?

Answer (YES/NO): NO